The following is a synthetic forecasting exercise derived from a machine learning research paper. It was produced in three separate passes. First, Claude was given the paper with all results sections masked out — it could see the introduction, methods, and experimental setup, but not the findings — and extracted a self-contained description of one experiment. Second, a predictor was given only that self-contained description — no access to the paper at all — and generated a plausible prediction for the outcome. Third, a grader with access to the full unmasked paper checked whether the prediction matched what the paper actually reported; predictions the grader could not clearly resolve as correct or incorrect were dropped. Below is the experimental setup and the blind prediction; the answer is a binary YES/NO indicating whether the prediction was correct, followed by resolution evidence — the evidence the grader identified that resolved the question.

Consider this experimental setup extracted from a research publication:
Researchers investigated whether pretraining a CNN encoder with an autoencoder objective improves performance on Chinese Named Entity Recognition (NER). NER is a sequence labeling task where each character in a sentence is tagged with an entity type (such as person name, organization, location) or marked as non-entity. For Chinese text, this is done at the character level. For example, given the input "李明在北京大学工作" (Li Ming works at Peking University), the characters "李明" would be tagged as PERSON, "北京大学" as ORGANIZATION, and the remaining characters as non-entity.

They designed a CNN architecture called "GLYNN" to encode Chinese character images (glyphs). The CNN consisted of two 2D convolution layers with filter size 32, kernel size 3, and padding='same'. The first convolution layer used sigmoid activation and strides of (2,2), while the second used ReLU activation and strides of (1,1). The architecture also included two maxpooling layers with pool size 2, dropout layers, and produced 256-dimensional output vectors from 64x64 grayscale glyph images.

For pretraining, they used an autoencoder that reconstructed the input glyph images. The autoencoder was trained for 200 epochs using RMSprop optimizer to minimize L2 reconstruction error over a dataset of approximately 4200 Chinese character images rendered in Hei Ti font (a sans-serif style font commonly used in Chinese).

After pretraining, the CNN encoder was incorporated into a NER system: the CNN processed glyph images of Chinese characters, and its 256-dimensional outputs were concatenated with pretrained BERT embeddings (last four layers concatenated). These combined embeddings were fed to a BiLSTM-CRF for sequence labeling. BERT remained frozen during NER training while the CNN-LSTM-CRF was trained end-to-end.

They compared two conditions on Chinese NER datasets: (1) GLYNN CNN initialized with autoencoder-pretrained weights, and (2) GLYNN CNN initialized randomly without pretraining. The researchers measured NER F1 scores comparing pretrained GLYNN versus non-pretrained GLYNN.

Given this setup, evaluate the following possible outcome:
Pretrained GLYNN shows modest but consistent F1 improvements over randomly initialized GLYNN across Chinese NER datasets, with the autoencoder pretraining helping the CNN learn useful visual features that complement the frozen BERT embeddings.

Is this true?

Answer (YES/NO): YES